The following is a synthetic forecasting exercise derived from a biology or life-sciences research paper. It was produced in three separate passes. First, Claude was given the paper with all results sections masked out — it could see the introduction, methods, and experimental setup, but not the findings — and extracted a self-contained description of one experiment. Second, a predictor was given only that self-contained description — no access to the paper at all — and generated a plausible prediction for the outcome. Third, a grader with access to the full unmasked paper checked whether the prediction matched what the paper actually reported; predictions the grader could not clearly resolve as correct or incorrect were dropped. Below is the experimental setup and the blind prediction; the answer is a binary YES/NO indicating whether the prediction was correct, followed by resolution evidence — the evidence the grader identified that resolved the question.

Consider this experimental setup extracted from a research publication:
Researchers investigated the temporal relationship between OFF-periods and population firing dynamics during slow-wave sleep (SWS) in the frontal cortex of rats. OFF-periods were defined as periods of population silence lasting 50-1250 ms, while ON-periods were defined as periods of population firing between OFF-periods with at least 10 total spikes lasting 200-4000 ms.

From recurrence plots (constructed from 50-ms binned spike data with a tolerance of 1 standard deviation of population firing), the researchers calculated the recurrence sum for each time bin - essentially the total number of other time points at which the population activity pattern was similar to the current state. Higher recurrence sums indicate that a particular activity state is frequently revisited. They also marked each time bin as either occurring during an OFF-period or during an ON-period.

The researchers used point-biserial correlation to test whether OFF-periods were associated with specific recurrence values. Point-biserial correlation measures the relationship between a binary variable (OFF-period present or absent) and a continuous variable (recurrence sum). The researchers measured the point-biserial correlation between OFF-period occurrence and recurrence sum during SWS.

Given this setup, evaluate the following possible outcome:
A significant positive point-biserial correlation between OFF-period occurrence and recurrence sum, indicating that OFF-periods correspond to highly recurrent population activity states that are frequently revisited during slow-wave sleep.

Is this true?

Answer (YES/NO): YES